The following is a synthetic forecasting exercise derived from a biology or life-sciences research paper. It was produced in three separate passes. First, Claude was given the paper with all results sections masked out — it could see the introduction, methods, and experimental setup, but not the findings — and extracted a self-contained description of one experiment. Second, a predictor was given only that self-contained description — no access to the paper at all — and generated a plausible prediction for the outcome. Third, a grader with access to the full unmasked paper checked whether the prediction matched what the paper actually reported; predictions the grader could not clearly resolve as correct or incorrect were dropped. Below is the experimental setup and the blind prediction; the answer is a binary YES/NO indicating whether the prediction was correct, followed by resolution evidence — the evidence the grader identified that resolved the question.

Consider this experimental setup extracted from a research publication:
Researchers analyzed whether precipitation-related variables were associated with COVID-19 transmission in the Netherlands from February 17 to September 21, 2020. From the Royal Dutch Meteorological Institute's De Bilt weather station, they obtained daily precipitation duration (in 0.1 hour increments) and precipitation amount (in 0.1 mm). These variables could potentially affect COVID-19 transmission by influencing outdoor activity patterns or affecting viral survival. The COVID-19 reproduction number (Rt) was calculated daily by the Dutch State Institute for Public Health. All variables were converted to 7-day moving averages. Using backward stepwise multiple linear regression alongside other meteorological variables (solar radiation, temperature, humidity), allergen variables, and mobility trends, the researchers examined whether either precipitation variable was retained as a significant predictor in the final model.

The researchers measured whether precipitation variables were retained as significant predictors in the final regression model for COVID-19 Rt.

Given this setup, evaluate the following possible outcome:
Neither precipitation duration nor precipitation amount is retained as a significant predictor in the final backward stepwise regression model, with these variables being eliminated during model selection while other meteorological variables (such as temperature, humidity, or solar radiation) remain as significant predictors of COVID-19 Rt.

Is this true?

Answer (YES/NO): YES